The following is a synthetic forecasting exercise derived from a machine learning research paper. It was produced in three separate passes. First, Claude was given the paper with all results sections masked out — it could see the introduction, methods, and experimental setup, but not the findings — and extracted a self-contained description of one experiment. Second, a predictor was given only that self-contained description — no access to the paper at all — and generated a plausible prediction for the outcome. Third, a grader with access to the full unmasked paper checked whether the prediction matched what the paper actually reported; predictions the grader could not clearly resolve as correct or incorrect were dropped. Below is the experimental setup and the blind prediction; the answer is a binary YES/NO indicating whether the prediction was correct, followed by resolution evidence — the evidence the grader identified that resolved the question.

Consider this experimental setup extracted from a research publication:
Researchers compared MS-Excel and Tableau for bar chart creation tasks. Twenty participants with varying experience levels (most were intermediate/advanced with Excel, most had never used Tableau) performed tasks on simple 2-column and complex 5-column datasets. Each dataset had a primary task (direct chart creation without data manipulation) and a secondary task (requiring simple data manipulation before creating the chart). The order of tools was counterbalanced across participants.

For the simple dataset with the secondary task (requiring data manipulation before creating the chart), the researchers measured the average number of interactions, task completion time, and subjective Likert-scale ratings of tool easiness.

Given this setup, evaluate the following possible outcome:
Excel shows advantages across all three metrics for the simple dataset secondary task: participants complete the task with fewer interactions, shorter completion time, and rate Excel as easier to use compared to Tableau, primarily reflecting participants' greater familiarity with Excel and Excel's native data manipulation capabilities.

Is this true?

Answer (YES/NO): NO